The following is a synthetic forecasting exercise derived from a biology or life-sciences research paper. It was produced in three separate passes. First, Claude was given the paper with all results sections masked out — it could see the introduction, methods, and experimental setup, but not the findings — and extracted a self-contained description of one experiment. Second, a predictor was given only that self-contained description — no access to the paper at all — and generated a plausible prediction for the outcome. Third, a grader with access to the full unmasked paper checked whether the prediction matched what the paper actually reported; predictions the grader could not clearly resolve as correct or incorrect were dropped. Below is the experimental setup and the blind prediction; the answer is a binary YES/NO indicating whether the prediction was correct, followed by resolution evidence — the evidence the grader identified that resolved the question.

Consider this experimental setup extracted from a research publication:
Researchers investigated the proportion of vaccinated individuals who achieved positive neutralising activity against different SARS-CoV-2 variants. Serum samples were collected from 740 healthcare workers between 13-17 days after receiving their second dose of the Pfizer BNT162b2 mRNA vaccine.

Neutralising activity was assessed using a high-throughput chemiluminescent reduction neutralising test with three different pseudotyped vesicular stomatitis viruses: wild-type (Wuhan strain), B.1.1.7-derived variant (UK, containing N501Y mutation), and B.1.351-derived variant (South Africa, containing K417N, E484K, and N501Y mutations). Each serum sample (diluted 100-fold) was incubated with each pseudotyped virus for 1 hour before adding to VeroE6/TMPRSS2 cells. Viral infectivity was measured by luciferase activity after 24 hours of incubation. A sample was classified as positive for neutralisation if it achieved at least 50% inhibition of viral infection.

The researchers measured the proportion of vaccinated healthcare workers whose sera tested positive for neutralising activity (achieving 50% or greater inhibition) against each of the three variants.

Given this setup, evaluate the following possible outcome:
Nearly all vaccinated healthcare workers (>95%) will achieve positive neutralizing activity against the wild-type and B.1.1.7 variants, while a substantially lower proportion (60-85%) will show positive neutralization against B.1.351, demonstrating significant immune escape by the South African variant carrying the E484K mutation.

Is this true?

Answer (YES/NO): NO